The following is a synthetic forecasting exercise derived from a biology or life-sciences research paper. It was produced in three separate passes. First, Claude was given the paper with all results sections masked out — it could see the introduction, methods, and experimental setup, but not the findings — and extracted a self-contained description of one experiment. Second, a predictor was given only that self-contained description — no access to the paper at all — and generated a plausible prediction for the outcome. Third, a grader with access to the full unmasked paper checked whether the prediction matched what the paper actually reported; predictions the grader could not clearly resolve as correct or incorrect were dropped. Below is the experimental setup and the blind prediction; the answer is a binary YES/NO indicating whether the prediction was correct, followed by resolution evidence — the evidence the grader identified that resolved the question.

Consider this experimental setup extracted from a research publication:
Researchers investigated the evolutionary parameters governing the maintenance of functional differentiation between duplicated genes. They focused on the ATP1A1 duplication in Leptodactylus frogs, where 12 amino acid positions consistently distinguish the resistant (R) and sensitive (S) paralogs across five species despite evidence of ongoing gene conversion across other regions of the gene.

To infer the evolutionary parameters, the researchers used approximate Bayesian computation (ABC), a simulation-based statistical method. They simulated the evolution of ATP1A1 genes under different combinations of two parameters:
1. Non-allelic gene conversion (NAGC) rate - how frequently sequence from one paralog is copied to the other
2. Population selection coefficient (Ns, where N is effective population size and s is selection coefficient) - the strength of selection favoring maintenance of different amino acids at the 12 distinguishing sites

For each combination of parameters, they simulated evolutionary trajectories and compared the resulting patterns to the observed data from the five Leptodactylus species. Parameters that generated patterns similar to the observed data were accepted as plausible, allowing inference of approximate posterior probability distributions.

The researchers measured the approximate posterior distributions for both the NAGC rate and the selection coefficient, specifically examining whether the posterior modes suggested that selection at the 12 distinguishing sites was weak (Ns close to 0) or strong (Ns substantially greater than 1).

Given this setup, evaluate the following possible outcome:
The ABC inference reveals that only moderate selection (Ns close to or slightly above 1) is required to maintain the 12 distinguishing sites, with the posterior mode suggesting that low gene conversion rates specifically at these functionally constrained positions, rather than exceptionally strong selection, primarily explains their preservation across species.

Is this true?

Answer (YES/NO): NO